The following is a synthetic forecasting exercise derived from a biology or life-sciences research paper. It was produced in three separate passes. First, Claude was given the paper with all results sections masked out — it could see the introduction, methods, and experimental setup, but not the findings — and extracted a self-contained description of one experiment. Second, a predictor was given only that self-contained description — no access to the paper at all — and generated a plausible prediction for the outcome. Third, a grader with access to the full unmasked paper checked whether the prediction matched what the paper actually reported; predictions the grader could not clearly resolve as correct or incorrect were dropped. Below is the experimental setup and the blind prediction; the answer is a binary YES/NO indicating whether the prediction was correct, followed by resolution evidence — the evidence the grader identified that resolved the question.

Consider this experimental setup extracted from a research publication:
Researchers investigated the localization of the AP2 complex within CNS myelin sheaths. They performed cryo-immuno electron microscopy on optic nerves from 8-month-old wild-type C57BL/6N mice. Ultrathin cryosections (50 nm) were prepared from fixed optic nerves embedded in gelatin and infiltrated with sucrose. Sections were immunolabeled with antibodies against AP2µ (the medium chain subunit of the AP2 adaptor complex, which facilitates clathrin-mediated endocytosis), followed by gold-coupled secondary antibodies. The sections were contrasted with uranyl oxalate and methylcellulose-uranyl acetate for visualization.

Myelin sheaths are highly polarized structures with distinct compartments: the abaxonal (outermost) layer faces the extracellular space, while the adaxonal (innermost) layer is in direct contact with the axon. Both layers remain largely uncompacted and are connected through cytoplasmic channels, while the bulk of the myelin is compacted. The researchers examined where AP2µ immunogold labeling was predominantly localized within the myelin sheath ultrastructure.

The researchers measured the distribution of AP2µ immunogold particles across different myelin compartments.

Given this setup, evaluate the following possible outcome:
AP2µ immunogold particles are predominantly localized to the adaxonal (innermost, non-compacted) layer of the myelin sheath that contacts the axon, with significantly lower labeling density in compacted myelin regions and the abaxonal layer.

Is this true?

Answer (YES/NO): NO